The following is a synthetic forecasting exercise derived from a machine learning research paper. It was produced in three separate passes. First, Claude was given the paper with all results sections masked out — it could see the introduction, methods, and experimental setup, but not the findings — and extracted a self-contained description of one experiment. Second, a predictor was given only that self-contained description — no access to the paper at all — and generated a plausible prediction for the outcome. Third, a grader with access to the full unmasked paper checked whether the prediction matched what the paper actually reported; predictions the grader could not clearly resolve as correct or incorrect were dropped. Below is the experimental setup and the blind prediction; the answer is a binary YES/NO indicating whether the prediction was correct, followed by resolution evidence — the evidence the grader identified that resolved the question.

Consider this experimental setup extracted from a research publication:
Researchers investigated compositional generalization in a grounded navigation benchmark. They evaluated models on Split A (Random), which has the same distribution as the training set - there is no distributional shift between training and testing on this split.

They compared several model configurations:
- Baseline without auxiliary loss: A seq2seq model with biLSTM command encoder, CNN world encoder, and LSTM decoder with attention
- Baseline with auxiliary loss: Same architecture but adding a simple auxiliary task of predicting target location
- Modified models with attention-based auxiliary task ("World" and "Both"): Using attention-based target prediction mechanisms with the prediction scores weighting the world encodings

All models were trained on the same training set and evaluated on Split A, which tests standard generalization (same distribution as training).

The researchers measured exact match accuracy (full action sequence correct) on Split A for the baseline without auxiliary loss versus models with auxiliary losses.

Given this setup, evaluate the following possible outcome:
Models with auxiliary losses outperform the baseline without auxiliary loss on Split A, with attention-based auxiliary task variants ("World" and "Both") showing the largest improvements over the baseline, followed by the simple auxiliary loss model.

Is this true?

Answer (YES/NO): NO